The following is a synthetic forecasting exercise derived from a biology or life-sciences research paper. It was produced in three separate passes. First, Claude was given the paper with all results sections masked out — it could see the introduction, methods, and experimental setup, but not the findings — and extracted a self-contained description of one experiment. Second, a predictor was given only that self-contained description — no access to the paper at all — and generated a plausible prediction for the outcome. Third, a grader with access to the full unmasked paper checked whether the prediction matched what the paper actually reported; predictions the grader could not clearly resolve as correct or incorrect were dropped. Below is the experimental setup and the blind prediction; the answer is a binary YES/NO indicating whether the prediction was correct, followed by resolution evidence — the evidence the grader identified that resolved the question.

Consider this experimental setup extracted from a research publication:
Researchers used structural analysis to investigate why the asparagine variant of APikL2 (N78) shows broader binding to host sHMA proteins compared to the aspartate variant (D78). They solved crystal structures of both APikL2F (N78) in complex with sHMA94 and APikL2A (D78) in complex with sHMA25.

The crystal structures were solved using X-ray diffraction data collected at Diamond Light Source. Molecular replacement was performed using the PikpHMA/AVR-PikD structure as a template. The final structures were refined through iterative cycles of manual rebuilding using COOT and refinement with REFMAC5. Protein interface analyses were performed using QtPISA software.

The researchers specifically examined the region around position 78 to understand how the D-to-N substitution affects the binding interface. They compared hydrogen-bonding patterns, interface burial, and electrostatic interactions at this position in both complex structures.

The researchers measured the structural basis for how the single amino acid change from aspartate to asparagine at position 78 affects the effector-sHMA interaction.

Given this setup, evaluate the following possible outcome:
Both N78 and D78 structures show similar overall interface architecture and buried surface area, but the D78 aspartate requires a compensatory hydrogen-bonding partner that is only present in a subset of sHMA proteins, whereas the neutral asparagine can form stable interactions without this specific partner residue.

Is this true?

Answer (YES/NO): NO